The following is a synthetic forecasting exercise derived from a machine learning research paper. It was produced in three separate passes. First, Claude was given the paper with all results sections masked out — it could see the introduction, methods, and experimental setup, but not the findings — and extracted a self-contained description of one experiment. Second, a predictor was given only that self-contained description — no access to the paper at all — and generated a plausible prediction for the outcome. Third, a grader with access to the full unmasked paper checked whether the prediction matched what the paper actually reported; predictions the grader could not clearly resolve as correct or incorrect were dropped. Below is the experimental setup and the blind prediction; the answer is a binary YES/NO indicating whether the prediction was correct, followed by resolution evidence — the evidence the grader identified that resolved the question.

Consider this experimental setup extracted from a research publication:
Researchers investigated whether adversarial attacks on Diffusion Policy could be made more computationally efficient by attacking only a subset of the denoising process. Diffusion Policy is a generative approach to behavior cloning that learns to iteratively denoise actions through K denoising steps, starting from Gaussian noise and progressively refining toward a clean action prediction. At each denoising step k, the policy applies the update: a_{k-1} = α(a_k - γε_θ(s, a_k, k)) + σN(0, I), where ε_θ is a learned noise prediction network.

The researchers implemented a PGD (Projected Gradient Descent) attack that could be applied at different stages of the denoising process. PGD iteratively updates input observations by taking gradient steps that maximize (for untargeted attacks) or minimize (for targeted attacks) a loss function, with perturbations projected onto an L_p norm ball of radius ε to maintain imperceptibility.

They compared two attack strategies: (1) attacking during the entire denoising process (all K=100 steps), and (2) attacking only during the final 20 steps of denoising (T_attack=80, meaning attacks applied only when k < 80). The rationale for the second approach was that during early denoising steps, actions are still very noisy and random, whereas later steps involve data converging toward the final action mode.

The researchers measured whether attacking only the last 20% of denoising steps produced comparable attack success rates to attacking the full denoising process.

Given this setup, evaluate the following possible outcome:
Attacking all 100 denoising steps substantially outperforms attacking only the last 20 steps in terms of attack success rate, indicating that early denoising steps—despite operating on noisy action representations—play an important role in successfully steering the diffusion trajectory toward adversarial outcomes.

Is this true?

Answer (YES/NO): NO